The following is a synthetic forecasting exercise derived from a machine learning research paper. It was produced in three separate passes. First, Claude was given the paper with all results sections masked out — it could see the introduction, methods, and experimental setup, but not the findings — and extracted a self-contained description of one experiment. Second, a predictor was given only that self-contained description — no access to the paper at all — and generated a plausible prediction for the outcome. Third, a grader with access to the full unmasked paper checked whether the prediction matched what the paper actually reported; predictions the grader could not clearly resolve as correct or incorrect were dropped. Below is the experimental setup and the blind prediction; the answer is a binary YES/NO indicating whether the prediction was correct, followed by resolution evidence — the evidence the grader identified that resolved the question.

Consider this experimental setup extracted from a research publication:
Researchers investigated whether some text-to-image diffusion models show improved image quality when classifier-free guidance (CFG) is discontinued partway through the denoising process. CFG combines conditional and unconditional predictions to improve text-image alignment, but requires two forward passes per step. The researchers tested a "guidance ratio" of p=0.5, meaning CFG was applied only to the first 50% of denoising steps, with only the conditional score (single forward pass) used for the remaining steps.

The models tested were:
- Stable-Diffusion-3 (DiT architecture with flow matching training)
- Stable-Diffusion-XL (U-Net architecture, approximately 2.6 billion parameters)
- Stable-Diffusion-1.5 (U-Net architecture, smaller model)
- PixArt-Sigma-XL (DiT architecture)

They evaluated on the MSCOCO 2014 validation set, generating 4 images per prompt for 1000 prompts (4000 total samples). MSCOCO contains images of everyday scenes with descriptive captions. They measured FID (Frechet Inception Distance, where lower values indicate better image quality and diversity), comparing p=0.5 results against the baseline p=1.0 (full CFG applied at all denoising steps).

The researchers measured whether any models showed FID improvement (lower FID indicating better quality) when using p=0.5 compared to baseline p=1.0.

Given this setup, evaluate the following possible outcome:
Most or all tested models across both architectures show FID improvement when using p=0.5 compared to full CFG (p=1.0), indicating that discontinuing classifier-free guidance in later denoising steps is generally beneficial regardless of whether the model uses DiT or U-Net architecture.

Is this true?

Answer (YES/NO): NO